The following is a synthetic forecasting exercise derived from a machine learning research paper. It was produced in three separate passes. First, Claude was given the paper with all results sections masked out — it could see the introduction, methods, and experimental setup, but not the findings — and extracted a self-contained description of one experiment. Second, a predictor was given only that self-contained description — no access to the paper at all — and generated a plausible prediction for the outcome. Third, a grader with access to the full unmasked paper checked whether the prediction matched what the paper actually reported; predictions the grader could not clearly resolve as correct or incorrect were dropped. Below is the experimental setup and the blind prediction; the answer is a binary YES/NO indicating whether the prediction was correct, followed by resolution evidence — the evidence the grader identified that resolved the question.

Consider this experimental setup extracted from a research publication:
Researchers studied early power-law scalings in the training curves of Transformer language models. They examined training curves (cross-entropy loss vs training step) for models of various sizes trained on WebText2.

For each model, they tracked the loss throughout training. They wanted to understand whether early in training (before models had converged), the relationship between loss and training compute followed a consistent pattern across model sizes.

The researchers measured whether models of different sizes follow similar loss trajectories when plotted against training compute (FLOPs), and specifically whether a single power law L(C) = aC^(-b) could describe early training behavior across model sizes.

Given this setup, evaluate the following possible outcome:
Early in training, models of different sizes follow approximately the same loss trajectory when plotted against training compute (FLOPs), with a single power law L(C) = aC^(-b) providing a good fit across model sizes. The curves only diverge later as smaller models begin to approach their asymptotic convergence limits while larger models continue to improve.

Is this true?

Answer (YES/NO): NO